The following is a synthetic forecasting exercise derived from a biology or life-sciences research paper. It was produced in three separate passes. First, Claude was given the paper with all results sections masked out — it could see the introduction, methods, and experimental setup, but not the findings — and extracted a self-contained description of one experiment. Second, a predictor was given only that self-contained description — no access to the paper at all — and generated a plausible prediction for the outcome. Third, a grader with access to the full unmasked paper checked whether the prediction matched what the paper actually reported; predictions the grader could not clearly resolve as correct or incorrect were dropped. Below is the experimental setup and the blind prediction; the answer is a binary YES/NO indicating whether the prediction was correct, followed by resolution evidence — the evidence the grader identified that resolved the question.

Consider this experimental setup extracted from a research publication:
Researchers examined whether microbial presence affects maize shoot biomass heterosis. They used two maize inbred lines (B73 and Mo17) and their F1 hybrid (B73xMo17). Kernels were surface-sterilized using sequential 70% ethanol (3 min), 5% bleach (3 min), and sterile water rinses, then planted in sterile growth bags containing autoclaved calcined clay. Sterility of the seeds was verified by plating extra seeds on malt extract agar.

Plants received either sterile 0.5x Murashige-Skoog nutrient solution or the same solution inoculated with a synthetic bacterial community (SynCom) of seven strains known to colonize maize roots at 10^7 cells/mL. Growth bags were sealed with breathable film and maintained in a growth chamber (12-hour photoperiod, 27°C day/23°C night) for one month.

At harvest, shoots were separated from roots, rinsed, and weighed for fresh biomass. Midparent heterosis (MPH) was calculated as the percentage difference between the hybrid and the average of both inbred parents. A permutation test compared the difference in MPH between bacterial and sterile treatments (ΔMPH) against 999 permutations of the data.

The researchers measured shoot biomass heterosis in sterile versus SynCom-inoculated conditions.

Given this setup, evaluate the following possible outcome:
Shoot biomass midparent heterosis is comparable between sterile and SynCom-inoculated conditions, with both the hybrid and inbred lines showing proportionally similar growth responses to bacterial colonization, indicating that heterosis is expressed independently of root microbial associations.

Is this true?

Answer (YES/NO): YES